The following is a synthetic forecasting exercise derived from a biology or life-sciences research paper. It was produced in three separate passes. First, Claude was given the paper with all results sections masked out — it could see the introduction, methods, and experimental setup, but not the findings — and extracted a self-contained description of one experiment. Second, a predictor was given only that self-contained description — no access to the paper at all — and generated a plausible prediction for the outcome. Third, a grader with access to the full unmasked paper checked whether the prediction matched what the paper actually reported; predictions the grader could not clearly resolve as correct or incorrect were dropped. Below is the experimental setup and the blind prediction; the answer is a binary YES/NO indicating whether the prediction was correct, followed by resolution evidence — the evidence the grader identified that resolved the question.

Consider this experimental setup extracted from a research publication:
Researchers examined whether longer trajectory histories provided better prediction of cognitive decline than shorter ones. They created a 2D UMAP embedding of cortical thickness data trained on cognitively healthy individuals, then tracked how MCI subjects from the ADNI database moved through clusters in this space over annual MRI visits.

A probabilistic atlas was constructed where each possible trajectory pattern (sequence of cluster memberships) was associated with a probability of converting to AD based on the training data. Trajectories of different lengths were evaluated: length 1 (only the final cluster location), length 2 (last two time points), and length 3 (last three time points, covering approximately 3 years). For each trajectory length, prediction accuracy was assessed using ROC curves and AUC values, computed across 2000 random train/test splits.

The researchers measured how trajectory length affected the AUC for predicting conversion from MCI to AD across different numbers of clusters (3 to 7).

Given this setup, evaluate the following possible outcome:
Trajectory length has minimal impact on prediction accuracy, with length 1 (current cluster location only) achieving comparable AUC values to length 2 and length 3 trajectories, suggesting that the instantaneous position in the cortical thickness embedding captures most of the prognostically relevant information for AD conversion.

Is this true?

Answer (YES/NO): NO